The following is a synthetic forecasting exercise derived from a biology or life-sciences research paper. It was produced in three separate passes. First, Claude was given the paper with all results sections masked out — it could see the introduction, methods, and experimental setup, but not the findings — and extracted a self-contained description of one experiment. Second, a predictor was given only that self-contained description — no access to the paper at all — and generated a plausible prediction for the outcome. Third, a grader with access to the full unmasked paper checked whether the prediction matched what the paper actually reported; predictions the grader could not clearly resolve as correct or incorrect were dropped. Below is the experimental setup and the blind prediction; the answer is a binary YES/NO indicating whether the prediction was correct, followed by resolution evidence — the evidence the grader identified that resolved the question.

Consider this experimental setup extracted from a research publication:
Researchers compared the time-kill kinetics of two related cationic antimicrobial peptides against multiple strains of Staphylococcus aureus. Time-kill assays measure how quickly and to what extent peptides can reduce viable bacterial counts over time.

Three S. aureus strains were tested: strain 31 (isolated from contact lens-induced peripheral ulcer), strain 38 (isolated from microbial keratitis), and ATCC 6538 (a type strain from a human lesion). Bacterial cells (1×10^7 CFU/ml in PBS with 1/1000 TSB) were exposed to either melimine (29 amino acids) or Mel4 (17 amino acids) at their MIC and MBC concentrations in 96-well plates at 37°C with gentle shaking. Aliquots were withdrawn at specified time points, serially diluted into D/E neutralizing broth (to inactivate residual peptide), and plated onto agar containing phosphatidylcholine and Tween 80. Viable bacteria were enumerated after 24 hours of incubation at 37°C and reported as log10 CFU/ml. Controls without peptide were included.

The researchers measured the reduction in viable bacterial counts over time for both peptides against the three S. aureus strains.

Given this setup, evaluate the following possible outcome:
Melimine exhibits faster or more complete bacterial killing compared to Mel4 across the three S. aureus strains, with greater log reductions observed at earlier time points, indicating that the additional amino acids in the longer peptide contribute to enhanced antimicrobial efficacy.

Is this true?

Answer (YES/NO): YES